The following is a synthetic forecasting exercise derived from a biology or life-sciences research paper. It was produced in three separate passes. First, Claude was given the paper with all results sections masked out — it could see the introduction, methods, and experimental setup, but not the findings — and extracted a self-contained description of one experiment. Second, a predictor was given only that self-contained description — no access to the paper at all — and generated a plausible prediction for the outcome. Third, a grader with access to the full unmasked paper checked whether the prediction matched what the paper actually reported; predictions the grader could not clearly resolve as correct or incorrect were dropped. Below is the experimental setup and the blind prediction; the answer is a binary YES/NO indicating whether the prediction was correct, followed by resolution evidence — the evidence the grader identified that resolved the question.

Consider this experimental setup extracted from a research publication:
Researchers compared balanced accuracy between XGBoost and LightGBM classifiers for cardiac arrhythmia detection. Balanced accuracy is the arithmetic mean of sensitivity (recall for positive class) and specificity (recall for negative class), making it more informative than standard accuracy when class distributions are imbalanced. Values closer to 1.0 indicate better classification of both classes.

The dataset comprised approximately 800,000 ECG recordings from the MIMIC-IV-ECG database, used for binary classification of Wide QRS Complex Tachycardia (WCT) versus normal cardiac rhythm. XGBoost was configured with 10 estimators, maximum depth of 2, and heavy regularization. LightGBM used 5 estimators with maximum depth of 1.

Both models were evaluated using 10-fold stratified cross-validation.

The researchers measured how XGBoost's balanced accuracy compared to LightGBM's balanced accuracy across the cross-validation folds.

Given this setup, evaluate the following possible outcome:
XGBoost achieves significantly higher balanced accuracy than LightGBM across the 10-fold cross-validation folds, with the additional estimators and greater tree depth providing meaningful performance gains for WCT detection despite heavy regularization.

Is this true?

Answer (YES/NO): YES